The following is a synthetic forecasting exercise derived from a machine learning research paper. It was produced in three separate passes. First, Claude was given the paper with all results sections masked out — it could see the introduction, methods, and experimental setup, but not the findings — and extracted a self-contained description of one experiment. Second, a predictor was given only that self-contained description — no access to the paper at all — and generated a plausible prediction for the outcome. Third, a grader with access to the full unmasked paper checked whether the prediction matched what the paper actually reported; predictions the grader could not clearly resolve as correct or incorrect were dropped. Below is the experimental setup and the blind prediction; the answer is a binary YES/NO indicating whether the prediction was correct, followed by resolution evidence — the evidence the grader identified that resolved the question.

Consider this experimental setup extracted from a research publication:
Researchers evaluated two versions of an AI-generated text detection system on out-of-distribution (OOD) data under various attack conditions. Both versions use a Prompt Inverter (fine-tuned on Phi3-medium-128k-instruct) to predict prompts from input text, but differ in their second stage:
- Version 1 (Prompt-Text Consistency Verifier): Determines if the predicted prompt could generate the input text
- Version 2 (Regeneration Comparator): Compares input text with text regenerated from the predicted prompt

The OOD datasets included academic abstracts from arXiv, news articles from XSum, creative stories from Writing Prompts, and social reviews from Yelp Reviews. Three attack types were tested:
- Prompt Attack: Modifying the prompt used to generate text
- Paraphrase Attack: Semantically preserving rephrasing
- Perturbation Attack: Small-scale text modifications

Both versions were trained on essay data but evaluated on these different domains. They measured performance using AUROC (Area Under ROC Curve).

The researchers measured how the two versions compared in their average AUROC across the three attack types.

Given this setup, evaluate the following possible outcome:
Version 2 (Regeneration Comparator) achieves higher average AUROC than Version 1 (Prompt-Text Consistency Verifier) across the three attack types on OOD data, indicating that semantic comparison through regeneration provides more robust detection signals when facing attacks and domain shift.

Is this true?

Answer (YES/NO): YES